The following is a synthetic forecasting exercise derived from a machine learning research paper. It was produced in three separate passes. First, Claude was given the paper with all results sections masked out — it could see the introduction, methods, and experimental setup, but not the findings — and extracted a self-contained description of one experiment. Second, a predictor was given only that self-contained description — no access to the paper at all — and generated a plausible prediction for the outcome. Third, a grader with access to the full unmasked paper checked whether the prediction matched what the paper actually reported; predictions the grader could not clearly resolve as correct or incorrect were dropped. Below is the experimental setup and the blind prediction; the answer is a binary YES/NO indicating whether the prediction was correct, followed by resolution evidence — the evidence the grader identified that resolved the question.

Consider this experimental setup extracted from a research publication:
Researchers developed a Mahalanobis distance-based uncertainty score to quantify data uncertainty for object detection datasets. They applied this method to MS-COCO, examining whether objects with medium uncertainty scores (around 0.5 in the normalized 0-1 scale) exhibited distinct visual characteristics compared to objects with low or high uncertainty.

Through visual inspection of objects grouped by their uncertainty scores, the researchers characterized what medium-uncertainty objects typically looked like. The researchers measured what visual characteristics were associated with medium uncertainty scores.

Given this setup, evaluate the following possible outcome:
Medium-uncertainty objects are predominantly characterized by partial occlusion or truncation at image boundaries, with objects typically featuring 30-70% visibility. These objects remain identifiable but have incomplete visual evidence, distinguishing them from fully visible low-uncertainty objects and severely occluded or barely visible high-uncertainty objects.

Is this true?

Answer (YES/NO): NO